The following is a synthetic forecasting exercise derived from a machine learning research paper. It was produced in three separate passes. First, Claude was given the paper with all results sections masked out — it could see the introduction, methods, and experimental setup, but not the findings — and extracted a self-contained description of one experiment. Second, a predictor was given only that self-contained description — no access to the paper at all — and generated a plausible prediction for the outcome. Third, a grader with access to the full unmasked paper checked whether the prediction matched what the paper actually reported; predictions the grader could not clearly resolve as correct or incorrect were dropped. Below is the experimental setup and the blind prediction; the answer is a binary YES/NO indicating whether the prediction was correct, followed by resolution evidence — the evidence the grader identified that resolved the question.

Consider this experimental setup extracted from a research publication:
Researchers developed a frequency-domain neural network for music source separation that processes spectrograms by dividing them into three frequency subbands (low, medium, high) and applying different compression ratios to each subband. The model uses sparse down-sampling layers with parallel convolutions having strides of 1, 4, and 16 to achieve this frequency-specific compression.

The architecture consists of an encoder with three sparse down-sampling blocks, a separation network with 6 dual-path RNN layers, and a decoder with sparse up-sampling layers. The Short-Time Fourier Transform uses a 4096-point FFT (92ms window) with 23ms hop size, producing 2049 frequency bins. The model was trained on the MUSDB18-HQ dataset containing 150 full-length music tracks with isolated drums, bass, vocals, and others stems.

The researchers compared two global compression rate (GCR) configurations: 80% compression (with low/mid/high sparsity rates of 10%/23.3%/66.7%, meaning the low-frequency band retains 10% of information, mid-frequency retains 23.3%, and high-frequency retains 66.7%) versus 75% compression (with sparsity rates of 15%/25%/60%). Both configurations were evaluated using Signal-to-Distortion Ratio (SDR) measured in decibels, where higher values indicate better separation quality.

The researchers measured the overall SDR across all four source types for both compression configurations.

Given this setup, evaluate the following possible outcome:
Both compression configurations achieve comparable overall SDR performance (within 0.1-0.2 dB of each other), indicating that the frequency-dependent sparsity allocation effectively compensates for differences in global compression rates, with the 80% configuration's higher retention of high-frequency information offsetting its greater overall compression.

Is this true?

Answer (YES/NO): NO